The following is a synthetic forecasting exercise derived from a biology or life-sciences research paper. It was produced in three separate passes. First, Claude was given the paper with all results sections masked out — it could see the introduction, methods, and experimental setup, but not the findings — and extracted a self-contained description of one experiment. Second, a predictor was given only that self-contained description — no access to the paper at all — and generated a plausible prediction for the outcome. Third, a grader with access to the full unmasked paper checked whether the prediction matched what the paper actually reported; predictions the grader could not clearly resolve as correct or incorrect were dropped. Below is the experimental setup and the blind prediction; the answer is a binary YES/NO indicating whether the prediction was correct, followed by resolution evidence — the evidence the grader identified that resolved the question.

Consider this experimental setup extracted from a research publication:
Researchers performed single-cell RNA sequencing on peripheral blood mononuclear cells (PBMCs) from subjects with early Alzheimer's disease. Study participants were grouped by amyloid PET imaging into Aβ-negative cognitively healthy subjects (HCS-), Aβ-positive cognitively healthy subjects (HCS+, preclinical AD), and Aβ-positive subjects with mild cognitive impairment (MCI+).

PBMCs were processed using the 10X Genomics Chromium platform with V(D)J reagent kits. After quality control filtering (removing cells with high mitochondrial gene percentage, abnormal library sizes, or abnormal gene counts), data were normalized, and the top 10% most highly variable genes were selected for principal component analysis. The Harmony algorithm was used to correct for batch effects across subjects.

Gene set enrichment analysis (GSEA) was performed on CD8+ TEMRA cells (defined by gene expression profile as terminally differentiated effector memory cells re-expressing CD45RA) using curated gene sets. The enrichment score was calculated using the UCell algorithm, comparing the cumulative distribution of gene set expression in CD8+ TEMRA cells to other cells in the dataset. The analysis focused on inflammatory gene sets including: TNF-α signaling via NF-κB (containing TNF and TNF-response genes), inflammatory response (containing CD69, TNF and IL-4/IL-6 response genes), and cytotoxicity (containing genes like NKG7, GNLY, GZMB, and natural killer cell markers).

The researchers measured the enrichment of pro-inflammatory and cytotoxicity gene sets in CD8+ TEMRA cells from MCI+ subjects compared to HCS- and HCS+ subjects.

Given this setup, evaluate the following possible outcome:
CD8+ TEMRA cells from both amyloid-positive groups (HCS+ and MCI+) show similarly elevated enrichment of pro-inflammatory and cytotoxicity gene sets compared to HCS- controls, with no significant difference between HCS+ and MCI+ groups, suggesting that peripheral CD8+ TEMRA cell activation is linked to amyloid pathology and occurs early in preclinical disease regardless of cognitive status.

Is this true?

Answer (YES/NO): NO